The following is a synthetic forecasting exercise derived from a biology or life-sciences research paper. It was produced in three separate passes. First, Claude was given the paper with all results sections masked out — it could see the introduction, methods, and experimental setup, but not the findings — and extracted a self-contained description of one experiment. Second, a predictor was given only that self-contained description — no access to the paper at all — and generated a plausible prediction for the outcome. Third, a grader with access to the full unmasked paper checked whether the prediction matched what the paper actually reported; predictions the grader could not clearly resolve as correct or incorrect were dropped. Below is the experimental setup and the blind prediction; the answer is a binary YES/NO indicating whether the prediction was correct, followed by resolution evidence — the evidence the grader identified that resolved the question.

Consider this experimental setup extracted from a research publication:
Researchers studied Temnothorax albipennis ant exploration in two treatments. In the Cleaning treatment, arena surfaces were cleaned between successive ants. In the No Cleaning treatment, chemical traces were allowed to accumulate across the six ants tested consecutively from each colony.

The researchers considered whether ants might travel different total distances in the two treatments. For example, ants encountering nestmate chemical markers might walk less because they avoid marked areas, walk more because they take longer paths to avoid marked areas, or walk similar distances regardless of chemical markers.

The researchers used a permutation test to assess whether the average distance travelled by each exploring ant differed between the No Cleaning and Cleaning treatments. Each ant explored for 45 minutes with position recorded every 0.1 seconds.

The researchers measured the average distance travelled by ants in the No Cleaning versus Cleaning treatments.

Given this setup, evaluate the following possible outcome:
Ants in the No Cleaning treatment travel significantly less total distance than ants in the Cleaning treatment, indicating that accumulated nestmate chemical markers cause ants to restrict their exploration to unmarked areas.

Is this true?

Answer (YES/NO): NO